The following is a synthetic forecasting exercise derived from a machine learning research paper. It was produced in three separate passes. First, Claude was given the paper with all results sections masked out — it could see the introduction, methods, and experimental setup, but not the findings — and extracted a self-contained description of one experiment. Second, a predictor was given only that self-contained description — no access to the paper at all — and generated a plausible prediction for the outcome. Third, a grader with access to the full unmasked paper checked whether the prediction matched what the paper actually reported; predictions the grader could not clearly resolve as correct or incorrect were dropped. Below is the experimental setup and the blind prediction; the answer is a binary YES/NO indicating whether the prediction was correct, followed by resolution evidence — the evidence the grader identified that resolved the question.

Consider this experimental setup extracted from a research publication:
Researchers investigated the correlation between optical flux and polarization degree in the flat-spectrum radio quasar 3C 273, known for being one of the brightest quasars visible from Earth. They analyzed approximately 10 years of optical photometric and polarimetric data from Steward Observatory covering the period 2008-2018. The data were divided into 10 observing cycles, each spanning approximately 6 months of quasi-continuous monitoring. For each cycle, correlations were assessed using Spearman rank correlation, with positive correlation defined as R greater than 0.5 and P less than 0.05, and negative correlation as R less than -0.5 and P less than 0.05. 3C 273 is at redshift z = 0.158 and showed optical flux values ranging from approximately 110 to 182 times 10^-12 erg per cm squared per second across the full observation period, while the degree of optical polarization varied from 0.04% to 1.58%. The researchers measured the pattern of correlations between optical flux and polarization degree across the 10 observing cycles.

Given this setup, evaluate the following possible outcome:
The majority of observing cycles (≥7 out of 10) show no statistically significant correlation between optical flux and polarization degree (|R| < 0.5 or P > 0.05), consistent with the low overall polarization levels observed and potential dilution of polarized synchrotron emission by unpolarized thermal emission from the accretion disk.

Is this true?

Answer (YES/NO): YES